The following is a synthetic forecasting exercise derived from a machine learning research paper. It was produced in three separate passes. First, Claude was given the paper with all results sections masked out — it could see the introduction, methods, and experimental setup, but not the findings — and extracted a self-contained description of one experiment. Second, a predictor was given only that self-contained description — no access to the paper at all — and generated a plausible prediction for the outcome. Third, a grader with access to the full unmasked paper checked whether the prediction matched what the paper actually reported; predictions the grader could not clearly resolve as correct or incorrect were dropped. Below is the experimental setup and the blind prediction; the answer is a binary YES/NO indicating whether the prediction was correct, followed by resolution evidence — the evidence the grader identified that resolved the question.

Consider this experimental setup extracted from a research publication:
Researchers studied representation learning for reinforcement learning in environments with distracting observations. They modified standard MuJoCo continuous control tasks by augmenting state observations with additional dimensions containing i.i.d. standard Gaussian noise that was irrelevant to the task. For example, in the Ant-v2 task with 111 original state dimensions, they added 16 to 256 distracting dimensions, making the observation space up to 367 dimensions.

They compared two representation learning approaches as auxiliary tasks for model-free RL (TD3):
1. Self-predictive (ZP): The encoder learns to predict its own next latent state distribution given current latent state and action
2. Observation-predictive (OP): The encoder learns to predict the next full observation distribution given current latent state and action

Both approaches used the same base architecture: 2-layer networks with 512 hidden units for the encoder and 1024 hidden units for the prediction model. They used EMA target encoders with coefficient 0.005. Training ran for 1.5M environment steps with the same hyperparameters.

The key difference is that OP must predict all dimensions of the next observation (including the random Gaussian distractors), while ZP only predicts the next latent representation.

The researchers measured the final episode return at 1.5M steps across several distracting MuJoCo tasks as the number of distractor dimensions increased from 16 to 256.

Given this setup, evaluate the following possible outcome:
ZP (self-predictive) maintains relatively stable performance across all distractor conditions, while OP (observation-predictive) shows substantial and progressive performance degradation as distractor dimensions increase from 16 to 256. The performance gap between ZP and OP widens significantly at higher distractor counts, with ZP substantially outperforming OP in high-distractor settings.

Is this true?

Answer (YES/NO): NO